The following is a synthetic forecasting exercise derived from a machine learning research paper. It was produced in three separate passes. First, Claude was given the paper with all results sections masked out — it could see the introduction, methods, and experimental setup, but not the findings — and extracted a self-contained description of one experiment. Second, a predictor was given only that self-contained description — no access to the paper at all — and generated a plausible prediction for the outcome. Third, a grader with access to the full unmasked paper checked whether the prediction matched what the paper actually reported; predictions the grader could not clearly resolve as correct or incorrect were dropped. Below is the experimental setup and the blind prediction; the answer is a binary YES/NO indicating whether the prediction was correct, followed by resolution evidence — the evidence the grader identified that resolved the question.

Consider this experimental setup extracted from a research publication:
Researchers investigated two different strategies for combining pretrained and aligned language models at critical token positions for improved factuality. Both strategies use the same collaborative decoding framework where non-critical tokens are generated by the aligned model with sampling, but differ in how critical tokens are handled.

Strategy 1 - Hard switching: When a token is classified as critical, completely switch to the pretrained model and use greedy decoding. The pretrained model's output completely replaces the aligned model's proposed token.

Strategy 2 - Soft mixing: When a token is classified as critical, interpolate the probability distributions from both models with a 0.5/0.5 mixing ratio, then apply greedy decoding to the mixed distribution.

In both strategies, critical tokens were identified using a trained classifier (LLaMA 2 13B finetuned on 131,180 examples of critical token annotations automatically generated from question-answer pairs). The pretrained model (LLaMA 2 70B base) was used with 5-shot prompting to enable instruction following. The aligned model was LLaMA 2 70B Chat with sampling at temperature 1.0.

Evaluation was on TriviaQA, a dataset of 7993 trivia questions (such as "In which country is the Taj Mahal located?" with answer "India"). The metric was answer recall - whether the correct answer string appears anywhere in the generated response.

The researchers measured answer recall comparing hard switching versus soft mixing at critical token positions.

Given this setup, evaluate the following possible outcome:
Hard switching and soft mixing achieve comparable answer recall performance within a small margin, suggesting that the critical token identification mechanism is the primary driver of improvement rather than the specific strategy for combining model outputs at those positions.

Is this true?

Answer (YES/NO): NO